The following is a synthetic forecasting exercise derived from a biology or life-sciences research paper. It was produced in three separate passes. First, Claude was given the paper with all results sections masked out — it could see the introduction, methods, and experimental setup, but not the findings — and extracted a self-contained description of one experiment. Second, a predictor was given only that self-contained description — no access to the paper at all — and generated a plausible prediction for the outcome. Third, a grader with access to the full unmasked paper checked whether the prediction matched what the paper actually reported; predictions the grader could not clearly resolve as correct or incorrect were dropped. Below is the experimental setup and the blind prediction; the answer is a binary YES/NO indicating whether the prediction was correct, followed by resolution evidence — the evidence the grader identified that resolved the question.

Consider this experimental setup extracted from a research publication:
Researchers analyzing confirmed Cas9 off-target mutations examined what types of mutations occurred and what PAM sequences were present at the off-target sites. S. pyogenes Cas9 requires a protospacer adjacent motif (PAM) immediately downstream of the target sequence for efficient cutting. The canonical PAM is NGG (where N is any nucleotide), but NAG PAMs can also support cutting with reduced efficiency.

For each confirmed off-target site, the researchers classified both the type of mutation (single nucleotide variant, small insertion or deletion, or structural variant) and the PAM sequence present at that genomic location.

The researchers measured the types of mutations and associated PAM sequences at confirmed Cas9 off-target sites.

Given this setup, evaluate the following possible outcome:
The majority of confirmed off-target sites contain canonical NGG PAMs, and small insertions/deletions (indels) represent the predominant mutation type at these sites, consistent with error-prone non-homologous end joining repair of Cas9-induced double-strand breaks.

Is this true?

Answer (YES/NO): YES